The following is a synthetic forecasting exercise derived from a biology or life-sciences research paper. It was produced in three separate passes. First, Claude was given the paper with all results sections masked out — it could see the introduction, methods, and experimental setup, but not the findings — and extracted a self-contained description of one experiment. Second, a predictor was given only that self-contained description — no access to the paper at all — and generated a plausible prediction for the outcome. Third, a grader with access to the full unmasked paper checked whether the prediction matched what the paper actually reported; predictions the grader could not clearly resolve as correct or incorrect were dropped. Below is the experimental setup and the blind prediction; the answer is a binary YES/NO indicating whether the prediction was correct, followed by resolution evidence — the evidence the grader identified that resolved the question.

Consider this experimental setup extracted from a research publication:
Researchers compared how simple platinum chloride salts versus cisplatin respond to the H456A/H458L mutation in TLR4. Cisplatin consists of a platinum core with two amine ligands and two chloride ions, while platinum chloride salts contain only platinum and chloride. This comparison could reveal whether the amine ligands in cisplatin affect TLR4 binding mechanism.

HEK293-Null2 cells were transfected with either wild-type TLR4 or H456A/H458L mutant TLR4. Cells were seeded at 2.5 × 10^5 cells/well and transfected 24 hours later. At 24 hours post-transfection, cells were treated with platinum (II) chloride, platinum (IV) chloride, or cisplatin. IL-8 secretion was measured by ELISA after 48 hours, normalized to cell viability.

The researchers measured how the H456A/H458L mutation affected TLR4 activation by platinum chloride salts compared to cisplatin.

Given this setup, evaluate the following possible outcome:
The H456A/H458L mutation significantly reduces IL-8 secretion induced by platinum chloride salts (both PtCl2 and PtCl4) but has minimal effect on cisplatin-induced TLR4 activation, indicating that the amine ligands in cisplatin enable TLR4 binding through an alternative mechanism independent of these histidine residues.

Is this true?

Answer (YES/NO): NO